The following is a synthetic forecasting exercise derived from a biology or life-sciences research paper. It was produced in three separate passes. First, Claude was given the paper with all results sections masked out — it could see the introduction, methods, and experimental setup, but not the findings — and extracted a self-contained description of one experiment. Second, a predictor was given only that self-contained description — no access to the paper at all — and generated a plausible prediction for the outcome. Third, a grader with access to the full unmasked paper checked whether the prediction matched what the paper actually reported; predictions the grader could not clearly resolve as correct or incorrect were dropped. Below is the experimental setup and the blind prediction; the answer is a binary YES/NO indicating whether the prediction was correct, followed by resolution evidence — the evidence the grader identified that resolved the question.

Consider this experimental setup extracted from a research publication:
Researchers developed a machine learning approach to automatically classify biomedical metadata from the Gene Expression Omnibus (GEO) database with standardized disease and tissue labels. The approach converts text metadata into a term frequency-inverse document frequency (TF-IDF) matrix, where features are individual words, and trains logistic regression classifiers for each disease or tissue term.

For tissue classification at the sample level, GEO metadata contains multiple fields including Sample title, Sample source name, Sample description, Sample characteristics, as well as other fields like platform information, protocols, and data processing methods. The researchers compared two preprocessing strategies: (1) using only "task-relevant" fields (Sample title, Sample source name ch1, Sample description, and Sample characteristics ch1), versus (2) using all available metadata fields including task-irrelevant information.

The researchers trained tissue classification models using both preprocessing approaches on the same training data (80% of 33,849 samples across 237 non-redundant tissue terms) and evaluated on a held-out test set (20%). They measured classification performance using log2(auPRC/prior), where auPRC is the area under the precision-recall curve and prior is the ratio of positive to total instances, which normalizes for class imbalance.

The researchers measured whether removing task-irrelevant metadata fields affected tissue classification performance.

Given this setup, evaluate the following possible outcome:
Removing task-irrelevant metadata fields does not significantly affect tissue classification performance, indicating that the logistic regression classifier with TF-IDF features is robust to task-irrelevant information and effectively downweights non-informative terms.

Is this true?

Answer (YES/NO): NO